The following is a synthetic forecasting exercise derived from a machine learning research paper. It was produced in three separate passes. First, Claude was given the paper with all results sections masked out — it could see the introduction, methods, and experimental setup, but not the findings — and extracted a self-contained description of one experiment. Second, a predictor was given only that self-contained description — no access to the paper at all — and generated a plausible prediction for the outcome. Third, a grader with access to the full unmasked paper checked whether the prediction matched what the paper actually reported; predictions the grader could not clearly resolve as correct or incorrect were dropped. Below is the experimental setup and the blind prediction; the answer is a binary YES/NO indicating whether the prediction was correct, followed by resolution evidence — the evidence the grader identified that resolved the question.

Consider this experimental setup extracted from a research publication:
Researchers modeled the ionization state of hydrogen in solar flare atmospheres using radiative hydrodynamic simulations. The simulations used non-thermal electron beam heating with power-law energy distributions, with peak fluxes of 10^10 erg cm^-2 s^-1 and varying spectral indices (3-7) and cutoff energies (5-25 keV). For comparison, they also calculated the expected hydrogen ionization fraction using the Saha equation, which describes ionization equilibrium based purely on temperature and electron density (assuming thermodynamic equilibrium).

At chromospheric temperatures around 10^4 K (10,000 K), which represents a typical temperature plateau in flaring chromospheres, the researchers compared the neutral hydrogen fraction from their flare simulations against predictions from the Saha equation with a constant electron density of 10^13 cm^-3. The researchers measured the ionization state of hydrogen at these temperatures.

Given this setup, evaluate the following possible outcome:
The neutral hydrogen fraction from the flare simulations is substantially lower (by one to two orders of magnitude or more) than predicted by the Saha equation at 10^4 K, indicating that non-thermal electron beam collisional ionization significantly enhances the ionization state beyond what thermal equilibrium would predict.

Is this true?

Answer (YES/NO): NO